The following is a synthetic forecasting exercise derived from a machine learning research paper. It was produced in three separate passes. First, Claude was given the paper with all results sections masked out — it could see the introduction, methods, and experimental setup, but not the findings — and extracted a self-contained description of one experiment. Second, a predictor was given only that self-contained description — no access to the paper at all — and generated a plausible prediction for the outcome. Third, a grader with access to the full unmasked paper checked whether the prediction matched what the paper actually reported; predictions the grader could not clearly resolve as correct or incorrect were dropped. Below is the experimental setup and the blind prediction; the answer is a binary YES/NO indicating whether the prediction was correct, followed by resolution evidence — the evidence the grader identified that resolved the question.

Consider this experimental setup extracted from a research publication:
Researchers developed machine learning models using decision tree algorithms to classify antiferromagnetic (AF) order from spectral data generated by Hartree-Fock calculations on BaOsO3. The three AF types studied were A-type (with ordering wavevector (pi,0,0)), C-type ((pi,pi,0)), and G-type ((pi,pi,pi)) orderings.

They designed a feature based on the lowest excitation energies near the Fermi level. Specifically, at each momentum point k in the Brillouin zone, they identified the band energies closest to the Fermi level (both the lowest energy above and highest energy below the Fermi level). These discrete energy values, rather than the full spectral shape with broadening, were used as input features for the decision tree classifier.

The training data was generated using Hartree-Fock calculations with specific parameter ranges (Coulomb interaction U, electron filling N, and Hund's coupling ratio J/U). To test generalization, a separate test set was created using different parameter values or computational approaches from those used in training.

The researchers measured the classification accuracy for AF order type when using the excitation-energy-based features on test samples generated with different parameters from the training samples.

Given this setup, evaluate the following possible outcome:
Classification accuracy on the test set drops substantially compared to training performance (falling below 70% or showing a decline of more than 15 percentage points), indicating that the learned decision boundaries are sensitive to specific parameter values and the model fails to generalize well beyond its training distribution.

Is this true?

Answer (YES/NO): NO